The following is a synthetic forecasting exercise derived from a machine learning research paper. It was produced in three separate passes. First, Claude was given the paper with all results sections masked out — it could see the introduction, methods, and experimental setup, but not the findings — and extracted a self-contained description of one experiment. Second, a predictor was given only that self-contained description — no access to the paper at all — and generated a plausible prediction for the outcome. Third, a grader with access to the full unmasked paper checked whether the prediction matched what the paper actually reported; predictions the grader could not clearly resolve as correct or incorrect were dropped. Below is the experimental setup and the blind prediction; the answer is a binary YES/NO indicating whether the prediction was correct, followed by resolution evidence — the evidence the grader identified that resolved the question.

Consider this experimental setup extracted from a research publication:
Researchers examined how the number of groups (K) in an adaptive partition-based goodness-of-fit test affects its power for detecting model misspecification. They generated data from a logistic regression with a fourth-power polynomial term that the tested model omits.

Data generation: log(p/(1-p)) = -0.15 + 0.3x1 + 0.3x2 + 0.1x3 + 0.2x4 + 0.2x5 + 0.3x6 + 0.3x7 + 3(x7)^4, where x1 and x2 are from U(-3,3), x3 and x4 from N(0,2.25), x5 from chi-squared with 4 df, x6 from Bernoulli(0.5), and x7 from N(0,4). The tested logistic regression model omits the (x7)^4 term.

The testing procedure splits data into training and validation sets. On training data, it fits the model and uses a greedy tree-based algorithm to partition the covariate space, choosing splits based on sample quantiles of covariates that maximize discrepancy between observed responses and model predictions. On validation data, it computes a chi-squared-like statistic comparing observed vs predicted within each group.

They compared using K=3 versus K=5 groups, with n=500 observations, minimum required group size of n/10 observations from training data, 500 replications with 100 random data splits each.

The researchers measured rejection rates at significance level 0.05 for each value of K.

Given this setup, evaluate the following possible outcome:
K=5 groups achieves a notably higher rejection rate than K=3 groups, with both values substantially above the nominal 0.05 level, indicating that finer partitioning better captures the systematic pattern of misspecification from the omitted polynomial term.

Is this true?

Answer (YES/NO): YES